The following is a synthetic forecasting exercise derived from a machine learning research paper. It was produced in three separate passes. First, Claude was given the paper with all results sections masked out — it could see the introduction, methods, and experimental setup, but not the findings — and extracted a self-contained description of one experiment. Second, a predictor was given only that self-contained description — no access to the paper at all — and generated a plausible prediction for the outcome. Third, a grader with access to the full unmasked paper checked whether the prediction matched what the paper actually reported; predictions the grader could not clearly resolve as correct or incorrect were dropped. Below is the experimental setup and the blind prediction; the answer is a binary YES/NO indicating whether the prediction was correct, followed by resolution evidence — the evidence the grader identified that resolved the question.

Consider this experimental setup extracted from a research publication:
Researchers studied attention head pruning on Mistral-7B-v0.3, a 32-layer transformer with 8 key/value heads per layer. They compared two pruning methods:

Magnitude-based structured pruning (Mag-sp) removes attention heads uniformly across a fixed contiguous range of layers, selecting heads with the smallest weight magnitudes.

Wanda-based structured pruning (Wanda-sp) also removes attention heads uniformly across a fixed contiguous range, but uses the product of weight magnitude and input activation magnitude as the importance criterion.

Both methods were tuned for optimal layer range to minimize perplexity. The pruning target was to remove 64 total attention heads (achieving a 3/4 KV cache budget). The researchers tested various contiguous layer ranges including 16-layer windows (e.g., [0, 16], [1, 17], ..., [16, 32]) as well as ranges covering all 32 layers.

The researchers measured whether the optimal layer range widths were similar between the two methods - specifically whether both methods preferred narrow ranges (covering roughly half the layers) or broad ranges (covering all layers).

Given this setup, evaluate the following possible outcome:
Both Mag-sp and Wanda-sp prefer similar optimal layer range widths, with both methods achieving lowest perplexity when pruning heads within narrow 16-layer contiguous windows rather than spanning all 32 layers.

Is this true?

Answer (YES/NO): NO